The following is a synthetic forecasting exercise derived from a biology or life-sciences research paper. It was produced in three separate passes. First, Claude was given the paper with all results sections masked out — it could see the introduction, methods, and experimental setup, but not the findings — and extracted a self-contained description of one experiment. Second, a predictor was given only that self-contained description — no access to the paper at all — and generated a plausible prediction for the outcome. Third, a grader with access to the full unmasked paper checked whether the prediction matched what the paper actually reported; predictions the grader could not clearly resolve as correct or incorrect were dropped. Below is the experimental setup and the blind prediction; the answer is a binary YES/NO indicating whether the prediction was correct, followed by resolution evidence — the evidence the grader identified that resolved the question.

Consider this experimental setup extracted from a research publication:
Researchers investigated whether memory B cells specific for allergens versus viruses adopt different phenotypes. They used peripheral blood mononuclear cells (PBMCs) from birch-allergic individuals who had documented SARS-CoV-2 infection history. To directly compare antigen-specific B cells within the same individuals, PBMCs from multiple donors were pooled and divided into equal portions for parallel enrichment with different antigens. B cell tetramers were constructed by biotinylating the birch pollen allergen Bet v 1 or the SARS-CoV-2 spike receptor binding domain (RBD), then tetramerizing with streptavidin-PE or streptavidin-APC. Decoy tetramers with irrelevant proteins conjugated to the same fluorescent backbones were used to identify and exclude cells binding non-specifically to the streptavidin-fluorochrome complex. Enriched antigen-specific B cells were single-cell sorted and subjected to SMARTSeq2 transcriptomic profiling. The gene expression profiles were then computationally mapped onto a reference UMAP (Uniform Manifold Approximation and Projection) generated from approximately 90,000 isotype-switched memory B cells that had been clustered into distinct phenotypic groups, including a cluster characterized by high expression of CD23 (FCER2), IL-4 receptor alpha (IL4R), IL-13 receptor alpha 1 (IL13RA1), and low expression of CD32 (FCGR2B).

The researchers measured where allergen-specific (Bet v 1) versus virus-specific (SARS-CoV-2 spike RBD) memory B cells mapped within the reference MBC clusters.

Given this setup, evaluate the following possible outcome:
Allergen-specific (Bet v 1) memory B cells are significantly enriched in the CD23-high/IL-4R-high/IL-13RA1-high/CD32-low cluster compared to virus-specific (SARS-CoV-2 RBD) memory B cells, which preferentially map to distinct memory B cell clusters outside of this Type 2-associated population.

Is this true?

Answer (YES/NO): YES